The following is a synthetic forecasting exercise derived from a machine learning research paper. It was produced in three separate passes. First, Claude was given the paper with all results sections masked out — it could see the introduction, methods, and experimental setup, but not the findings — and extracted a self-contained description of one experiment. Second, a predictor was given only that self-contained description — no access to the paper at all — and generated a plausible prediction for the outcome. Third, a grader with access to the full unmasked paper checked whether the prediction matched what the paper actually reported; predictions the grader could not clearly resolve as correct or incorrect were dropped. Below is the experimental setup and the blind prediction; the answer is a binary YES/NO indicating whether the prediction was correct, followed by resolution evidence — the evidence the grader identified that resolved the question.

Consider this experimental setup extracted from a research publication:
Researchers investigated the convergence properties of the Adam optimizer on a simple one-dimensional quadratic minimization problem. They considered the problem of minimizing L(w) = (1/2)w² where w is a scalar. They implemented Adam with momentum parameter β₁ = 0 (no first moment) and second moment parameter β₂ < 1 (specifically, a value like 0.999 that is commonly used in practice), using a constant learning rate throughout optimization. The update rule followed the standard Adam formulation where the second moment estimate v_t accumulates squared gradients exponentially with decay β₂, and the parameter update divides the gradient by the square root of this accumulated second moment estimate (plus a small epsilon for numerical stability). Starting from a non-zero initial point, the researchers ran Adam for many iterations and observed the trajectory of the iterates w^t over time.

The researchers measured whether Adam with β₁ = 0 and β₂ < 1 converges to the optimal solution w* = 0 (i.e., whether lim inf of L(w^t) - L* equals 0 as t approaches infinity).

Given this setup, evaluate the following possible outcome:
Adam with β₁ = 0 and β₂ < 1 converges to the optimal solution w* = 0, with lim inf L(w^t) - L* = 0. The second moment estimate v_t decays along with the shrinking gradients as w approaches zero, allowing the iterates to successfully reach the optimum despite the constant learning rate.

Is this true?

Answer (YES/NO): NO